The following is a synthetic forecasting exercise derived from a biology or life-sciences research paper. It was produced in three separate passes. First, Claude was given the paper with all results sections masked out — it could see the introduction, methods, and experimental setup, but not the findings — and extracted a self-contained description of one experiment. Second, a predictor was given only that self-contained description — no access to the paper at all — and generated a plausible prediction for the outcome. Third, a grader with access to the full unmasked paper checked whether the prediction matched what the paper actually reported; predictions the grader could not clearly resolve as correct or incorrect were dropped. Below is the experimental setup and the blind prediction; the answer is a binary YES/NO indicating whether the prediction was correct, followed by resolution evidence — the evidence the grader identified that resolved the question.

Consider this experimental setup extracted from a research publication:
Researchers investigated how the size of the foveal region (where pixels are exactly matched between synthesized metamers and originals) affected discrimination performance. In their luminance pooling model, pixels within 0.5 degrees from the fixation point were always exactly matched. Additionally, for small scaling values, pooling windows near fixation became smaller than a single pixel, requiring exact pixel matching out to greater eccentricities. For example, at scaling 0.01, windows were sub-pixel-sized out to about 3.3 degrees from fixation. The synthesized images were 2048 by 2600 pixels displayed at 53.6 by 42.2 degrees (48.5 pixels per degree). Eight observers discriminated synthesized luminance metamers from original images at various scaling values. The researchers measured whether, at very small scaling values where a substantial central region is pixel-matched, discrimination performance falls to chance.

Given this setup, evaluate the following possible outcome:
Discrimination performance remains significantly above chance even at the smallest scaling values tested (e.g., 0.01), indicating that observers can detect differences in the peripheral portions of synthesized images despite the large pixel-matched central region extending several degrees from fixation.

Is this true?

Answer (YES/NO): NO